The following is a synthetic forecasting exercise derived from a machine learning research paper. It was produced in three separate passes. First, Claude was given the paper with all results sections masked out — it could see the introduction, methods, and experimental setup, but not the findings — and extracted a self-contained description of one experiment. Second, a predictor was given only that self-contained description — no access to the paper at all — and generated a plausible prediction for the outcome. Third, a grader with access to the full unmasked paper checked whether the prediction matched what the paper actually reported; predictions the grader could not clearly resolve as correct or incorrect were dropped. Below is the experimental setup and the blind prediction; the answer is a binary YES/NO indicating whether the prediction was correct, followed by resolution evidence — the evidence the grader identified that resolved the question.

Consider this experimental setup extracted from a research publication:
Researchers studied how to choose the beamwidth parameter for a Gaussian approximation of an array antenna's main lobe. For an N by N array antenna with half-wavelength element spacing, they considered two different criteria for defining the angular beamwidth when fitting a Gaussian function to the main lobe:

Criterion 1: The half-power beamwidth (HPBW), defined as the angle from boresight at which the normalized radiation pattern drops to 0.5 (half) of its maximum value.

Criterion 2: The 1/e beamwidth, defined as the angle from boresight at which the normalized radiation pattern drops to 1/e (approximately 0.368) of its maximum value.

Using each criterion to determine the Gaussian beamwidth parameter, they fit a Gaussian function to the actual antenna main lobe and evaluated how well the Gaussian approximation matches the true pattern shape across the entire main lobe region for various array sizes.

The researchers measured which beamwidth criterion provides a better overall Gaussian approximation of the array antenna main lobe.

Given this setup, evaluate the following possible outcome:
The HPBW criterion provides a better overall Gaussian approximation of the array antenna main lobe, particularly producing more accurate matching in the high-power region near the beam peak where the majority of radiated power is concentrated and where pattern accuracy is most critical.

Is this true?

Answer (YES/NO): NO